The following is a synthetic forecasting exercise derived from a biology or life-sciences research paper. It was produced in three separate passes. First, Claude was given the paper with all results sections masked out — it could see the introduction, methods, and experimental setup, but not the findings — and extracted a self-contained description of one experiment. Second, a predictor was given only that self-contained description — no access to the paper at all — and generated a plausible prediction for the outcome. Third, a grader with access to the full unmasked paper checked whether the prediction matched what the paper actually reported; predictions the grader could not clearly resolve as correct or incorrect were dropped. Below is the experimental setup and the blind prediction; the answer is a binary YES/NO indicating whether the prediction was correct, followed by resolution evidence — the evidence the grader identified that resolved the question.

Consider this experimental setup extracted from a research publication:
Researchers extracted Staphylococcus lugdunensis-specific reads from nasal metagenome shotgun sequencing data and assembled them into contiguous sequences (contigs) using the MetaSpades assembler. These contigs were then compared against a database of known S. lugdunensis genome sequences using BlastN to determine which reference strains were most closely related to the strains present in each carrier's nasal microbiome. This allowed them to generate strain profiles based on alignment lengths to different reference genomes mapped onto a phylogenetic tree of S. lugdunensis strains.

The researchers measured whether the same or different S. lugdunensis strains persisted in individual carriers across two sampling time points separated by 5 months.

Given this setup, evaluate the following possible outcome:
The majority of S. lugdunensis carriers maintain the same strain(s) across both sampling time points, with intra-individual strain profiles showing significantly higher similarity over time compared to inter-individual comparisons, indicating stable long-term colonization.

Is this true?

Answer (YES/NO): YES